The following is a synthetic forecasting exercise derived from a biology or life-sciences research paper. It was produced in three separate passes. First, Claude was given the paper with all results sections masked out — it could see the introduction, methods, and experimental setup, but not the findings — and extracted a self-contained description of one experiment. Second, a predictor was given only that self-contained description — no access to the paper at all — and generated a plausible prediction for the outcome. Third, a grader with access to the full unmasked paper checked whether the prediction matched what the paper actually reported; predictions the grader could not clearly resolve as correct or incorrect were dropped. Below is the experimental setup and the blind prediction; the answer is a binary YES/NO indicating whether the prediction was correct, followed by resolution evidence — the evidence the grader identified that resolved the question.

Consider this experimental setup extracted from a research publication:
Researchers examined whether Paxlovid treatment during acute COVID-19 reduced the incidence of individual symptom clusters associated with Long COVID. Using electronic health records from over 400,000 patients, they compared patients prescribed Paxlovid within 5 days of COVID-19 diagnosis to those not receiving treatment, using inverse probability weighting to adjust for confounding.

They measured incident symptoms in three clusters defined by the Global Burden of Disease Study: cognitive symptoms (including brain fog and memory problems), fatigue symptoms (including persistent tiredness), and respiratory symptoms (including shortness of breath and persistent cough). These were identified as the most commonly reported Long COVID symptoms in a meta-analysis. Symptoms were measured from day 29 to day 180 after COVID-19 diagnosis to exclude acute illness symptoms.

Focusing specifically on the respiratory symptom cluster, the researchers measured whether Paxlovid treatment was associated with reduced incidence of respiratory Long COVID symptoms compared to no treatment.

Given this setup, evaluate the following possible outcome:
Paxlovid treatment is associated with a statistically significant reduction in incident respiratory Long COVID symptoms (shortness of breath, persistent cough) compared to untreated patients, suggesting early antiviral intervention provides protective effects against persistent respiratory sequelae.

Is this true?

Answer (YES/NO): NO